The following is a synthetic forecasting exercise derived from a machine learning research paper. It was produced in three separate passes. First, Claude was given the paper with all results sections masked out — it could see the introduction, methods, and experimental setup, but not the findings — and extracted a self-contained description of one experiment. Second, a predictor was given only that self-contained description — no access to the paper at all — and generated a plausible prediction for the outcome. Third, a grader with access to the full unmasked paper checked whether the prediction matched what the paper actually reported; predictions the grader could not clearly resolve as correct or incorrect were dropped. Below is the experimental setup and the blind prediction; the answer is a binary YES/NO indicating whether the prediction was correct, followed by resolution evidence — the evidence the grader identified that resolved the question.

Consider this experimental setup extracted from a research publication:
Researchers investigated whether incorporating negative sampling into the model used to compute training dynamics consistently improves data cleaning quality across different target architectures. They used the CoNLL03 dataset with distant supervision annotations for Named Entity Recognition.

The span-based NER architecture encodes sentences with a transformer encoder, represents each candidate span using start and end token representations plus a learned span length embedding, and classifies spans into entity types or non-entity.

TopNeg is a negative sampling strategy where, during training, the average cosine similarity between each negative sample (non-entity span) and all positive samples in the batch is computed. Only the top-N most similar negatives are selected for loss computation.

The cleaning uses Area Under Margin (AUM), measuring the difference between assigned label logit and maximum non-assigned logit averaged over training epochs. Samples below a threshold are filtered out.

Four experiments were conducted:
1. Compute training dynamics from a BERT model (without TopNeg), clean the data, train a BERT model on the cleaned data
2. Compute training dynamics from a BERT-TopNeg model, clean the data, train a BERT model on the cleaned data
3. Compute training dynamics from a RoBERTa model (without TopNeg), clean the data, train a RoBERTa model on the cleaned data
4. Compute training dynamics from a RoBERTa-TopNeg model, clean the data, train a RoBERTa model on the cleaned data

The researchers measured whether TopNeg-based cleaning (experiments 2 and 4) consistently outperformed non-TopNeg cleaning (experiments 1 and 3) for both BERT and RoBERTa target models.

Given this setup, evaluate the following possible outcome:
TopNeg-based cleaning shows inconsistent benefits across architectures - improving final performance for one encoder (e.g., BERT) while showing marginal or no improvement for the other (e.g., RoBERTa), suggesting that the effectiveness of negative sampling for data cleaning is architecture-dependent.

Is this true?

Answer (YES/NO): NO